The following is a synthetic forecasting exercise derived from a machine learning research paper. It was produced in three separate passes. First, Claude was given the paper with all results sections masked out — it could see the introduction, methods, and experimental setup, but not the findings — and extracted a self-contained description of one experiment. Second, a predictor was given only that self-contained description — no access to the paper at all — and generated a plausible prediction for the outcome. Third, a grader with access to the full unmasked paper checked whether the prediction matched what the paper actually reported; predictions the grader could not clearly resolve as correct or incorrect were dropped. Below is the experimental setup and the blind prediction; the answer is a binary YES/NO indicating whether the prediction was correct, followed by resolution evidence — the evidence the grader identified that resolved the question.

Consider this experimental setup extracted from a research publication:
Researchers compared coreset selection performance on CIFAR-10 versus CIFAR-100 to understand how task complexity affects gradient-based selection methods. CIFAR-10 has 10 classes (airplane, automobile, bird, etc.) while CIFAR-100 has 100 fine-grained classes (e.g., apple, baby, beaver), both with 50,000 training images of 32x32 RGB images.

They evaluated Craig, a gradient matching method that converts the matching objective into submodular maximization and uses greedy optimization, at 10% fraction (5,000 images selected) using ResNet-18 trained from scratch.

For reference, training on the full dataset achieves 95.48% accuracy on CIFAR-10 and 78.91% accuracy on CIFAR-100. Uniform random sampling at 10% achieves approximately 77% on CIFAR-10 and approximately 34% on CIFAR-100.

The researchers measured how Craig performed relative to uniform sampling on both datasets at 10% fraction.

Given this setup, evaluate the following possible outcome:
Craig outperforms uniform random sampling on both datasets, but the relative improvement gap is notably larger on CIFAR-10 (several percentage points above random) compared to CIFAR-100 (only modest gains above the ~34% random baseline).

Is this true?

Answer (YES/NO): NO